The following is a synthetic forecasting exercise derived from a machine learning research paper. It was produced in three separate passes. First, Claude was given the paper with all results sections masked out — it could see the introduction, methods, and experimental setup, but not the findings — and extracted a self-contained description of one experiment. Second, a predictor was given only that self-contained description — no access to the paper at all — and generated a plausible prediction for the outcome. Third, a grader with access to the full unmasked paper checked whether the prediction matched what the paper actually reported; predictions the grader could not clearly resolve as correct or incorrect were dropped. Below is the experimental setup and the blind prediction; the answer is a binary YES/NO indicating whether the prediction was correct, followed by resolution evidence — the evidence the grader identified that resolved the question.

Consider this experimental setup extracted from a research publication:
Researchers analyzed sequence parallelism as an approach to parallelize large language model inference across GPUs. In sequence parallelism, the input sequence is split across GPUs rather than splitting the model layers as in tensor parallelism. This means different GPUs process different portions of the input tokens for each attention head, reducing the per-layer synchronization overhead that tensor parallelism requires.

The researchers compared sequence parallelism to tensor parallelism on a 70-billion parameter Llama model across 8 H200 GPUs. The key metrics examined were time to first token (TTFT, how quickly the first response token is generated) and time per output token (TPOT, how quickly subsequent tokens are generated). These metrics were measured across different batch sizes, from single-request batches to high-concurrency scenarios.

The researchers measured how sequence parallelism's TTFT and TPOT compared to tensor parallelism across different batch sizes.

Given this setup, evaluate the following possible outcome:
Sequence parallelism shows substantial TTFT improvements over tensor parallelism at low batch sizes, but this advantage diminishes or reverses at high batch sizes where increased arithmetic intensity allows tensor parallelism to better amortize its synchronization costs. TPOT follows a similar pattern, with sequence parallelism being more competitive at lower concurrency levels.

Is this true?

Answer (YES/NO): NO